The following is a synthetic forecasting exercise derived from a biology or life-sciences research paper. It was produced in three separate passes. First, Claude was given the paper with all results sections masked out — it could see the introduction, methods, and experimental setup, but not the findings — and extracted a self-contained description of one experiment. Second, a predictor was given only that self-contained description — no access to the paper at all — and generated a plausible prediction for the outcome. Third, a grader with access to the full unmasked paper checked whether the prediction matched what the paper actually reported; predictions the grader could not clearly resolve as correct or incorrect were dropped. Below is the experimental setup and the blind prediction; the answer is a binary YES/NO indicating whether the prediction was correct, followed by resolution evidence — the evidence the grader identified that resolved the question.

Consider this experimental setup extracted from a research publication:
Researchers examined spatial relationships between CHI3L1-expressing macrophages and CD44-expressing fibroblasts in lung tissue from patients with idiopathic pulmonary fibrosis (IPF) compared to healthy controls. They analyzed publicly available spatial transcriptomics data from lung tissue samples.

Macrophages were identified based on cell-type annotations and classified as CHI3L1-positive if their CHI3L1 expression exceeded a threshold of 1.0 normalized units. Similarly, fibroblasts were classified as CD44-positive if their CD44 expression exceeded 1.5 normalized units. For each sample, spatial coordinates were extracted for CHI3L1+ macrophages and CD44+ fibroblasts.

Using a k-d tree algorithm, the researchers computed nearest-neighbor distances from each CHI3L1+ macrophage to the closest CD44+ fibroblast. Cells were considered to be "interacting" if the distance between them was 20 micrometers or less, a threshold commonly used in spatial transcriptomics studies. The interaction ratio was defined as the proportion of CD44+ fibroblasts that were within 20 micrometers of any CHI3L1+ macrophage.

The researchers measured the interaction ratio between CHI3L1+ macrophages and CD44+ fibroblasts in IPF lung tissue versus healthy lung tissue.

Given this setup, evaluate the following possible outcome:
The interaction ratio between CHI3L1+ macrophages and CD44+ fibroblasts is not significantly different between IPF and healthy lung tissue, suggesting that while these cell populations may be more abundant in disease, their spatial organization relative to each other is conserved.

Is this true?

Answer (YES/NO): NO